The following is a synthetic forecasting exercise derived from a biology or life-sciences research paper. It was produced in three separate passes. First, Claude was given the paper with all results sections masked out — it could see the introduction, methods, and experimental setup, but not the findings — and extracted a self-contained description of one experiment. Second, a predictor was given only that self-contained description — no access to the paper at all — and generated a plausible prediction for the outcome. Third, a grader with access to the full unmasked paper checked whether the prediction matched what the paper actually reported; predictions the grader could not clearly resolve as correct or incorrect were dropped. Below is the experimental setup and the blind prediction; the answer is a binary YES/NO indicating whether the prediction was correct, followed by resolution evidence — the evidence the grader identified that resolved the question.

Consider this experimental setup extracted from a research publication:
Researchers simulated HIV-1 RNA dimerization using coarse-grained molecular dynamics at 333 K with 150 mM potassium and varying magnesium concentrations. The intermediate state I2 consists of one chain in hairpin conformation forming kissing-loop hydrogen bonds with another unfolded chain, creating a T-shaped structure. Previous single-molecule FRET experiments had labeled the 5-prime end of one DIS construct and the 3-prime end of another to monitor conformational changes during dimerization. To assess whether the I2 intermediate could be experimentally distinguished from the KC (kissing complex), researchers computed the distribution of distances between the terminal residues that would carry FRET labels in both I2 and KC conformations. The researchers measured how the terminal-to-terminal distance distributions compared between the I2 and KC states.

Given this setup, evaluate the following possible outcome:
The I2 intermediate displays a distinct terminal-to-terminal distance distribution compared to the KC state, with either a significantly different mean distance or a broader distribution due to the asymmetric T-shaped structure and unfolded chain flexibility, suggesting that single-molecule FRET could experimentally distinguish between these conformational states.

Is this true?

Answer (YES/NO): NO